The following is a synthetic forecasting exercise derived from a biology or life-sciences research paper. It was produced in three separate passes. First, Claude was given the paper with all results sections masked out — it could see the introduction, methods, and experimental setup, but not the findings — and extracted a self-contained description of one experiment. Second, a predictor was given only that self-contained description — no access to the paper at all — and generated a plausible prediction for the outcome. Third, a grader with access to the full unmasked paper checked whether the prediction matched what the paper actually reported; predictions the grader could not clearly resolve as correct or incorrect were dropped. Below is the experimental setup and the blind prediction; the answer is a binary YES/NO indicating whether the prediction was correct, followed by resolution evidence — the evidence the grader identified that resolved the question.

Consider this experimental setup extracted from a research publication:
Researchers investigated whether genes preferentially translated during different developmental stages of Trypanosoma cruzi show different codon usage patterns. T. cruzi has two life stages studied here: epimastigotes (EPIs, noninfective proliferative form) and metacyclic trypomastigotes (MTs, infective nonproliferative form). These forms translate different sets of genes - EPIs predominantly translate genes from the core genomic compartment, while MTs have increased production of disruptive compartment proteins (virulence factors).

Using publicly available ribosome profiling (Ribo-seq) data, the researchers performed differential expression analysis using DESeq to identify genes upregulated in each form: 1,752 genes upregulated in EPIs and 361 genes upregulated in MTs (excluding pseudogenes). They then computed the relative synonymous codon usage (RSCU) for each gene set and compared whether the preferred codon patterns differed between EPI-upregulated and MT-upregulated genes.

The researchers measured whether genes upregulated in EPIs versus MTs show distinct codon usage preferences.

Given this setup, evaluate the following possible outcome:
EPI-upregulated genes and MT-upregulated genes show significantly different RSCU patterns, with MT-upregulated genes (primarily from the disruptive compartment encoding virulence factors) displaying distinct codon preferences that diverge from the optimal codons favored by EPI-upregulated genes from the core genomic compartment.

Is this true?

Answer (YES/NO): NO